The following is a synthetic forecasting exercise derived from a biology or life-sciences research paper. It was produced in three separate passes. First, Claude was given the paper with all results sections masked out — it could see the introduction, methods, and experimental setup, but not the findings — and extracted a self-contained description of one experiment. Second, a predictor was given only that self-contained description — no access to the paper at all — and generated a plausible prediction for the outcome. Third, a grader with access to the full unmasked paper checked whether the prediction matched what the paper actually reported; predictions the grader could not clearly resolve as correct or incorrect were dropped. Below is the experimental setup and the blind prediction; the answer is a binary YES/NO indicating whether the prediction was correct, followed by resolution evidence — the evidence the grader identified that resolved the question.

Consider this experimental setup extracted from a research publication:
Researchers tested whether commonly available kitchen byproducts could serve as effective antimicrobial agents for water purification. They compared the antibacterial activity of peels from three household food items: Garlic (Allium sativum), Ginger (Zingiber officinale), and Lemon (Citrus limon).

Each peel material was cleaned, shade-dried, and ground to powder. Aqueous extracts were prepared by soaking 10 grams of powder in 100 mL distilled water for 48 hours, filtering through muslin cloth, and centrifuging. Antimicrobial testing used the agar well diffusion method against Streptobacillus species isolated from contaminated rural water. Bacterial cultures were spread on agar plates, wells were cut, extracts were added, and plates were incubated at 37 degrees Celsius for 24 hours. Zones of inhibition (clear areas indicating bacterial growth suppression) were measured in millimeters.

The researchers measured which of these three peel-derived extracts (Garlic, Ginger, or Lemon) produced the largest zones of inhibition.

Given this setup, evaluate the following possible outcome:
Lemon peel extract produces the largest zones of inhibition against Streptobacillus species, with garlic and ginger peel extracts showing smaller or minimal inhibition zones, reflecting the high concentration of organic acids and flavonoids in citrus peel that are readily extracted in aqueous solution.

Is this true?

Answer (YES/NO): YES